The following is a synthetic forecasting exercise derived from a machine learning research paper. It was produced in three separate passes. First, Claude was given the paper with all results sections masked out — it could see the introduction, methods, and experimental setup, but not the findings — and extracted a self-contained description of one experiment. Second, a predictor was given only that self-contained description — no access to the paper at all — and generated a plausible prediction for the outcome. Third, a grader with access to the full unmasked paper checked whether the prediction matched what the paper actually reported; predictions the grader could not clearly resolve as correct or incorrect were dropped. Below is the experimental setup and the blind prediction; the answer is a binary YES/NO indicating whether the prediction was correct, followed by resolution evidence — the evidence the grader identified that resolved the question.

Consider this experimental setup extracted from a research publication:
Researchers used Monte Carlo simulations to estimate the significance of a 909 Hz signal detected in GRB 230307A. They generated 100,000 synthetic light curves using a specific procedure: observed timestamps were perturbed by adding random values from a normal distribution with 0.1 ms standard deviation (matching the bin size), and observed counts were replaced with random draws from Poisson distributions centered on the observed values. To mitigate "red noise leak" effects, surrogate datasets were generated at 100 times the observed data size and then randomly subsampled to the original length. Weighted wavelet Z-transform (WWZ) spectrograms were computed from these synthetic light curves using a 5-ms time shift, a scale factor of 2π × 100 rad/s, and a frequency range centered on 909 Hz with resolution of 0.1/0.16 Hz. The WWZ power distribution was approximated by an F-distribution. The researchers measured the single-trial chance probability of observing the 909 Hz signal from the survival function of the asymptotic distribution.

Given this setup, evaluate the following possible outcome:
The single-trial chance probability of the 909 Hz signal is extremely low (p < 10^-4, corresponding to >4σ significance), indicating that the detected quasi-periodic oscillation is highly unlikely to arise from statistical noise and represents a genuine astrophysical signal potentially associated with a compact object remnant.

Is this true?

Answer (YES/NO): YES